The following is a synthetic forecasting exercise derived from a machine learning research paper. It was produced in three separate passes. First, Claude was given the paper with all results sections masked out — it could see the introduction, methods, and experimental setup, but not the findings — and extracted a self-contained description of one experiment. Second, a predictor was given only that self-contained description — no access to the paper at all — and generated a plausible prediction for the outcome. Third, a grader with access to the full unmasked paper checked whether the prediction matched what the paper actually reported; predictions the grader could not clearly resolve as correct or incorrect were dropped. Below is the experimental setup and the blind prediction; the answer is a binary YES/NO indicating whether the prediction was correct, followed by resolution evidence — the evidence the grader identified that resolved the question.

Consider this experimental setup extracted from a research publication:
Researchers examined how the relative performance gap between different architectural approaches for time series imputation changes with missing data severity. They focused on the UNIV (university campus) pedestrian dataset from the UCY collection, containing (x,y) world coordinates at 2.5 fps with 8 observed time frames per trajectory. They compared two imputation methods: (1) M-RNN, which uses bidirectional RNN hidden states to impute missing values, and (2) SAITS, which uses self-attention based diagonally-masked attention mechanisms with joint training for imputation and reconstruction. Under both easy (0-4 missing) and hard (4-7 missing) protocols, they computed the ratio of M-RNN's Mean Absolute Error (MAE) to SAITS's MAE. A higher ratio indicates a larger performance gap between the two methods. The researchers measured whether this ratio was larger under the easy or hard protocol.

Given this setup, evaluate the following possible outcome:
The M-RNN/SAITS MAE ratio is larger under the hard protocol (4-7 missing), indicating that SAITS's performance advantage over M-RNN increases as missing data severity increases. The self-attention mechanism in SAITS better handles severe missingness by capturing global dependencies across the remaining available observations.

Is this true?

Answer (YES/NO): NO